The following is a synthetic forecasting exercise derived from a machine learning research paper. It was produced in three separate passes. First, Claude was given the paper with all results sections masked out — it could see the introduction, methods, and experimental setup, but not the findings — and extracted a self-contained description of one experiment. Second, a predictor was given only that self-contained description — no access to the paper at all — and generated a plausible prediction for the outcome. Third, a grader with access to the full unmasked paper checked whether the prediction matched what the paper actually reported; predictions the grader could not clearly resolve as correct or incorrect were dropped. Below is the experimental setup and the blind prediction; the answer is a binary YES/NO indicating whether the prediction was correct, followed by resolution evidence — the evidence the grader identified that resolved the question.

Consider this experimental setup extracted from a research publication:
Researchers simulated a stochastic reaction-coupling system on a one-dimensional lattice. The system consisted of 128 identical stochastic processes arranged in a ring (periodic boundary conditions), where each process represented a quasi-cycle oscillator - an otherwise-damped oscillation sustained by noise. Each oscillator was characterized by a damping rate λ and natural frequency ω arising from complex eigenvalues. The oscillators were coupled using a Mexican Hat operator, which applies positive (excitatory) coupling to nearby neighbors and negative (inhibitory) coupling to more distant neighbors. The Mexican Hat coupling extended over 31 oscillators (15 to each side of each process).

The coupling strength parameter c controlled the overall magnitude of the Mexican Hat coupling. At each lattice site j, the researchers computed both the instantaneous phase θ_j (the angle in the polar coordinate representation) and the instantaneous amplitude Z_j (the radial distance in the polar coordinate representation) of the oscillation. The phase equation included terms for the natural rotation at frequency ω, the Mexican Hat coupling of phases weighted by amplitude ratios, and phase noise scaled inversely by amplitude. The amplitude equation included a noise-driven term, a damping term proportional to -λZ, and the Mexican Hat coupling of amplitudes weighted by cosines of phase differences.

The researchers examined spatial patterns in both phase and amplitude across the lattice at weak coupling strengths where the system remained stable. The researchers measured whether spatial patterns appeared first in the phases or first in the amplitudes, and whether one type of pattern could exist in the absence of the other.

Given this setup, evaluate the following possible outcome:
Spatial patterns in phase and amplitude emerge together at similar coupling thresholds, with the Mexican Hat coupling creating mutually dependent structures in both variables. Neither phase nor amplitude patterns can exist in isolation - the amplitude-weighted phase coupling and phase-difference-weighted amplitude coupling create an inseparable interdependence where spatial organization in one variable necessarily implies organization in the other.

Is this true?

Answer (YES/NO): NO